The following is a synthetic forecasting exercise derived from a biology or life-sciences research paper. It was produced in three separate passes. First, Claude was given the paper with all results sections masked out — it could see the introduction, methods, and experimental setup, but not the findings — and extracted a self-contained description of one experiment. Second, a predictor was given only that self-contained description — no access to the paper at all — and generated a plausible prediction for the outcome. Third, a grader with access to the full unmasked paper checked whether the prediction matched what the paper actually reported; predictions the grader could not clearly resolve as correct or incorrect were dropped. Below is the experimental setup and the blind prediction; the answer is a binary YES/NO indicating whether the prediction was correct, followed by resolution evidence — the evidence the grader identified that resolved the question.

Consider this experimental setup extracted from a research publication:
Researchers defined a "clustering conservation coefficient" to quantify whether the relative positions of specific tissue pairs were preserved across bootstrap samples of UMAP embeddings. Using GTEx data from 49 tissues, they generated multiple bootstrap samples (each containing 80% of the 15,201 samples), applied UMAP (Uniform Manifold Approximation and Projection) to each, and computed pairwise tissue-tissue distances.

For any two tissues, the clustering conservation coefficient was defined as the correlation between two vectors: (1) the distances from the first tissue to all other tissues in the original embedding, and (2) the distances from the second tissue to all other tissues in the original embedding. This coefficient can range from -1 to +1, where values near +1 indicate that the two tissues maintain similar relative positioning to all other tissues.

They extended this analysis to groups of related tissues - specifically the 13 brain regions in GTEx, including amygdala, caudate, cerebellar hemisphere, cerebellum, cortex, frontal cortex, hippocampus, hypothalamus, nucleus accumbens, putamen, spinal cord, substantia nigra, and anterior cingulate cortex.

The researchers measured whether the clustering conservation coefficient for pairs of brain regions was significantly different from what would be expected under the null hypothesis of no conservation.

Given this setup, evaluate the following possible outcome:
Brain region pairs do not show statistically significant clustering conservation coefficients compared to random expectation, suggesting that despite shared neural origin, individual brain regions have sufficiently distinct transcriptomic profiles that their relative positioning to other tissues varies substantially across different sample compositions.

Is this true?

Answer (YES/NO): NO